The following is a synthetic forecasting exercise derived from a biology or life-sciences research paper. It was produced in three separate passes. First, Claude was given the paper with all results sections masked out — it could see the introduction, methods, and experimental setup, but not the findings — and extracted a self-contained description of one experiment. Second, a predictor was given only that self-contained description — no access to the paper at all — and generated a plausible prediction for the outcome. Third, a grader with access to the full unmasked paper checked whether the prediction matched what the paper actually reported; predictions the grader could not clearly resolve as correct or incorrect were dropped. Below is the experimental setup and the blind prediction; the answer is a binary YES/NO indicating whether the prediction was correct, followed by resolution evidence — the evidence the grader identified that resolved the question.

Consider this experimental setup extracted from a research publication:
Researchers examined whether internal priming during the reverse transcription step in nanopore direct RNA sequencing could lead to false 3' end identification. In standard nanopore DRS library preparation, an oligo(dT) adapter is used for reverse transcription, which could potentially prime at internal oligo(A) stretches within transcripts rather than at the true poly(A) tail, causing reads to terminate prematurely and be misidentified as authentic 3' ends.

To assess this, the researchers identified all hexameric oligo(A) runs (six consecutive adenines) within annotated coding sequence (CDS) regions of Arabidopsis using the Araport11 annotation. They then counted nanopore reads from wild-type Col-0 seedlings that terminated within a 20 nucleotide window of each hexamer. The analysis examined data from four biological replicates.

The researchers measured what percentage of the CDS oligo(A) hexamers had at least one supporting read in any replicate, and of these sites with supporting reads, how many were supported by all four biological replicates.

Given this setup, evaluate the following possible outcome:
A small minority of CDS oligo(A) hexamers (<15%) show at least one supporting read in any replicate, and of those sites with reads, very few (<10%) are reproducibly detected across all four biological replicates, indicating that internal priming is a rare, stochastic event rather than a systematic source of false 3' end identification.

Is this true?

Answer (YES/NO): YES